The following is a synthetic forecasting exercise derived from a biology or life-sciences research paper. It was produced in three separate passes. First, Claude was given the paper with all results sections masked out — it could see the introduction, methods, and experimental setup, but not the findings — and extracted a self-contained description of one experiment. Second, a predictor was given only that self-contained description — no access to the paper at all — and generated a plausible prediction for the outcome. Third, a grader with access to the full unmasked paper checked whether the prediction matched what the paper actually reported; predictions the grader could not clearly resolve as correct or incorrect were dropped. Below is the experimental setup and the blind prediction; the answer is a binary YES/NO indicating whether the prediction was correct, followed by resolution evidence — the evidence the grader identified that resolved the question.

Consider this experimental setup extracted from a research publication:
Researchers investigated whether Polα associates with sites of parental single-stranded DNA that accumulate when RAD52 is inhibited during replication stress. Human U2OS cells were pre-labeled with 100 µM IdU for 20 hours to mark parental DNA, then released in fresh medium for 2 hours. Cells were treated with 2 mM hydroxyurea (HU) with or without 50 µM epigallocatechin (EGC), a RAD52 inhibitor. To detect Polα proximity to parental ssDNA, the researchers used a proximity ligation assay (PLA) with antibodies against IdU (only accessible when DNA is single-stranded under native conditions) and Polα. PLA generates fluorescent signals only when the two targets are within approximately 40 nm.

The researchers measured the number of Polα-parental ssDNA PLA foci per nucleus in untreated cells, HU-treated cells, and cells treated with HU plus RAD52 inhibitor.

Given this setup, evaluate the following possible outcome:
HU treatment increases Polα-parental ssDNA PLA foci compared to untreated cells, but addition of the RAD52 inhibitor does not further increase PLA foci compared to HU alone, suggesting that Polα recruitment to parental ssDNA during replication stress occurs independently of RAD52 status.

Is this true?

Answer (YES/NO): NO